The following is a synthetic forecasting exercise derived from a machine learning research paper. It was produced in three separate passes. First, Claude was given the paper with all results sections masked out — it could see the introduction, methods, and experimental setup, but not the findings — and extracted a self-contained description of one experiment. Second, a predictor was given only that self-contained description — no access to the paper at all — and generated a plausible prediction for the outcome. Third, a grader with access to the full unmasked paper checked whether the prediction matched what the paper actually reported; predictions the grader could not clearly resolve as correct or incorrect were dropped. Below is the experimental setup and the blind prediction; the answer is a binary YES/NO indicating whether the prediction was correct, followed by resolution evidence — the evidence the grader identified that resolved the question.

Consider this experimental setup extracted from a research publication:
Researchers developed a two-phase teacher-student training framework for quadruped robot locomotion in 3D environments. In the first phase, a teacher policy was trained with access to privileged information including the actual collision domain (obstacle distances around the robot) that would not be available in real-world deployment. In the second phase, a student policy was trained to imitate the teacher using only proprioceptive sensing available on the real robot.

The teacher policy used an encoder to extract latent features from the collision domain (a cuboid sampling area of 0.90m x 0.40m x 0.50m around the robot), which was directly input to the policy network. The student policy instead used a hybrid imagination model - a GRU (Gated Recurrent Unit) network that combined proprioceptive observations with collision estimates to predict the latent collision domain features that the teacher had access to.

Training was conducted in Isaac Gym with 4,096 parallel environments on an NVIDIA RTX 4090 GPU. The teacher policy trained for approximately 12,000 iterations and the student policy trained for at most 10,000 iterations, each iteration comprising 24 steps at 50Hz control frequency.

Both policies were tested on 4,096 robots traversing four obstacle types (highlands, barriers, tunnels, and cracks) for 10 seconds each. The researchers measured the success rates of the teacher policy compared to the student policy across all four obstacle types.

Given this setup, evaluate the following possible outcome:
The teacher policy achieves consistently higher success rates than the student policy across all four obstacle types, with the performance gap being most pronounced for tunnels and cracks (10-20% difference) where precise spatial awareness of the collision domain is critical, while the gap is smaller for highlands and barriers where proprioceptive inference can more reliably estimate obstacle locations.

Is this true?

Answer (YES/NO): NO